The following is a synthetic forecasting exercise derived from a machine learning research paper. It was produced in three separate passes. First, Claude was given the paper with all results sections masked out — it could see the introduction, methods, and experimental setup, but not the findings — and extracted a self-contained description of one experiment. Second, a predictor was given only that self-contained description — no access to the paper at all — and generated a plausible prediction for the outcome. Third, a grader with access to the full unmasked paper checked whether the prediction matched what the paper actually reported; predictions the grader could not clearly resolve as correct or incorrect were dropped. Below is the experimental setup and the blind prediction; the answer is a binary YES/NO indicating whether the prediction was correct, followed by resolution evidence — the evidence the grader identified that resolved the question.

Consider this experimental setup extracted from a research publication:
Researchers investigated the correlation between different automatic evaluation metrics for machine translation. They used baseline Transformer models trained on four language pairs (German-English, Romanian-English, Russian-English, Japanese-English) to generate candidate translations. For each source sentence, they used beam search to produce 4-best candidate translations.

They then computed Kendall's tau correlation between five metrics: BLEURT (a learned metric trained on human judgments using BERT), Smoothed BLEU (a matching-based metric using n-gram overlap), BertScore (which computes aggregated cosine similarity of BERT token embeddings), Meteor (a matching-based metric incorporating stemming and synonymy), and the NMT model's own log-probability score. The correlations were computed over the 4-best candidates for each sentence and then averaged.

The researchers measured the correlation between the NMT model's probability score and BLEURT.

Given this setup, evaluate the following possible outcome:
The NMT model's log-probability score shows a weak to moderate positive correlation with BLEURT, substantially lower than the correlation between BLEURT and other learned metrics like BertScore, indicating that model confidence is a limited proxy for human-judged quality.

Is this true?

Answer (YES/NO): NO